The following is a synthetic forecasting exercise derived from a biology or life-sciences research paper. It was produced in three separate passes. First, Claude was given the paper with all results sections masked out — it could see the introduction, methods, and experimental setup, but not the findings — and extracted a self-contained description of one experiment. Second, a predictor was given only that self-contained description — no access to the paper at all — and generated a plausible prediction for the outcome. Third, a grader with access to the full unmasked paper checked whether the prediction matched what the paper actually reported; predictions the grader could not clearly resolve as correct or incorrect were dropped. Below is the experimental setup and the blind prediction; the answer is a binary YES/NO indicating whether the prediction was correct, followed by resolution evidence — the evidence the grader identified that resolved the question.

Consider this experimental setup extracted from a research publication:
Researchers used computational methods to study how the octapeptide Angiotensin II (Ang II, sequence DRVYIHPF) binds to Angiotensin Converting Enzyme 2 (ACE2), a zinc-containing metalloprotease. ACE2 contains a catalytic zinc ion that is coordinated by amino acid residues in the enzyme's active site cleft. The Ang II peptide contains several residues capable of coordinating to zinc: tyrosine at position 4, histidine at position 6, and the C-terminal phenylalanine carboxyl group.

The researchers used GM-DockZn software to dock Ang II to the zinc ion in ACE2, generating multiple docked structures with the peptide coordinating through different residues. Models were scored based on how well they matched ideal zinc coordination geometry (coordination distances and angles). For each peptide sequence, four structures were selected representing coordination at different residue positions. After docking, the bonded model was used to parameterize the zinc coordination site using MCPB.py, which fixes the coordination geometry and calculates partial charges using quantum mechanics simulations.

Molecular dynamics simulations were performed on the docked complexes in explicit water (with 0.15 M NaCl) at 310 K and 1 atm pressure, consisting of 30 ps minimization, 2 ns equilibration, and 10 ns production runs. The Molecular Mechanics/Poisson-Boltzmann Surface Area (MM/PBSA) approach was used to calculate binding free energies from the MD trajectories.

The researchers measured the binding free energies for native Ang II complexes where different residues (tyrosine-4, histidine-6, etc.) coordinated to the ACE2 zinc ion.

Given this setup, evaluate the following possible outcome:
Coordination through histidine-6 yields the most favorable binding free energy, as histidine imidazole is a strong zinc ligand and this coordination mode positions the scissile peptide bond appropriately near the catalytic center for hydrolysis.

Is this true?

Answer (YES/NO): NO